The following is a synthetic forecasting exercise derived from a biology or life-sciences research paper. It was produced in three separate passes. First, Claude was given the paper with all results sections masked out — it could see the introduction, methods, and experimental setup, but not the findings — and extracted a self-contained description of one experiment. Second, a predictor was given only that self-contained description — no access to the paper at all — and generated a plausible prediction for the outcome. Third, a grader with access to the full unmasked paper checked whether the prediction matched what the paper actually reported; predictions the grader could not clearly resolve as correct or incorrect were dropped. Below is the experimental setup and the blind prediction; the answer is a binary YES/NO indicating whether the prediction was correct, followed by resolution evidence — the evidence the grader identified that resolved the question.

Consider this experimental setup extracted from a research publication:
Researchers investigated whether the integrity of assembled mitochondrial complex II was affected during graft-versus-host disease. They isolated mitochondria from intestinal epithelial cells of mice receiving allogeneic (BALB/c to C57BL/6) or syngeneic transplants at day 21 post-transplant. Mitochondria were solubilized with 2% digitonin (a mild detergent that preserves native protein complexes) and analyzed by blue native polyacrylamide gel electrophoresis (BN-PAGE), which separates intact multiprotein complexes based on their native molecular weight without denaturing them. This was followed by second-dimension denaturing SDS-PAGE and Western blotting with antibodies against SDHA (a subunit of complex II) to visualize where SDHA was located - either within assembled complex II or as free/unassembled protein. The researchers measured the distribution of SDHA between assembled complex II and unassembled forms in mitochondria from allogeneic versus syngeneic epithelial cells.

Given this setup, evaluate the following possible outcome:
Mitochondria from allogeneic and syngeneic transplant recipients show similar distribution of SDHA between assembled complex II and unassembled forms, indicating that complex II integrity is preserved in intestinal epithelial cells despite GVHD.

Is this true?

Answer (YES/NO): NO